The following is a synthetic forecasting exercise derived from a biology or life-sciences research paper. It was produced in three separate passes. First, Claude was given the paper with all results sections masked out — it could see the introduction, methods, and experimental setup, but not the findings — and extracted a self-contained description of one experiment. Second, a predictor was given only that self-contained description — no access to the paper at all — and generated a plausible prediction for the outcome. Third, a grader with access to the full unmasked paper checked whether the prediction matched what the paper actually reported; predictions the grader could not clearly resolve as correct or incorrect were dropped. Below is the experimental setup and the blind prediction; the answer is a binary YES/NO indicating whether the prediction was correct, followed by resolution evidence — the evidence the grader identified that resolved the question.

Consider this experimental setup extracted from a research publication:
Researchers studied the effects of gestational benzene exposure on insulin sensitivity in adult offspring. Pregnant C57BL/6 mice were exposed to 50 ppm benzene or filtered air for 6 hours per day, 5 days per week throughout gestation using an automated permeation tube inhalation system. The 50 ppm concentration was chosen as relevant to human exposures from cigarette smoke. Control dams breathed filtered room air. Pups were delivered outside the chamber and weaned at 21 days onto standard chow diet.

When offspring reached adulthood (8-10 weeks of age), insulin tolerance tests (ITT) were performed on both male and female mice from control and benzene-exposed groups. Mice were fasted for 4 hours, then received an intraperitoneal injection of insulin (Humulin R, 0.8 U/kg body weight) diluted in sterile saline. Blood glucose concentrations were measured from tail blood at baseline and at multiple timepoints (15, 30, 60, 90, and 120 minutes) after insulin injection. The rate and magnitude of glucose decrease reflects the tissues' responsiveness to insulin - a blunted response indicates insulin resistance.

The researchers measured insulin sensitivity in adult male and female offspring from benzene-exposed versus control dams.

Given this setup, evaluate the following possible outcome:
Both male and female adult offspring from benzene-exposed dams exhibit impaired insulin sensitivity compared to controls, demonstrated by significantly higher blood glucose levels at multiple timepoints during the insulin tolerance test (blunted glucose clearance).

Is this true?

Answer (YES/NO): YES